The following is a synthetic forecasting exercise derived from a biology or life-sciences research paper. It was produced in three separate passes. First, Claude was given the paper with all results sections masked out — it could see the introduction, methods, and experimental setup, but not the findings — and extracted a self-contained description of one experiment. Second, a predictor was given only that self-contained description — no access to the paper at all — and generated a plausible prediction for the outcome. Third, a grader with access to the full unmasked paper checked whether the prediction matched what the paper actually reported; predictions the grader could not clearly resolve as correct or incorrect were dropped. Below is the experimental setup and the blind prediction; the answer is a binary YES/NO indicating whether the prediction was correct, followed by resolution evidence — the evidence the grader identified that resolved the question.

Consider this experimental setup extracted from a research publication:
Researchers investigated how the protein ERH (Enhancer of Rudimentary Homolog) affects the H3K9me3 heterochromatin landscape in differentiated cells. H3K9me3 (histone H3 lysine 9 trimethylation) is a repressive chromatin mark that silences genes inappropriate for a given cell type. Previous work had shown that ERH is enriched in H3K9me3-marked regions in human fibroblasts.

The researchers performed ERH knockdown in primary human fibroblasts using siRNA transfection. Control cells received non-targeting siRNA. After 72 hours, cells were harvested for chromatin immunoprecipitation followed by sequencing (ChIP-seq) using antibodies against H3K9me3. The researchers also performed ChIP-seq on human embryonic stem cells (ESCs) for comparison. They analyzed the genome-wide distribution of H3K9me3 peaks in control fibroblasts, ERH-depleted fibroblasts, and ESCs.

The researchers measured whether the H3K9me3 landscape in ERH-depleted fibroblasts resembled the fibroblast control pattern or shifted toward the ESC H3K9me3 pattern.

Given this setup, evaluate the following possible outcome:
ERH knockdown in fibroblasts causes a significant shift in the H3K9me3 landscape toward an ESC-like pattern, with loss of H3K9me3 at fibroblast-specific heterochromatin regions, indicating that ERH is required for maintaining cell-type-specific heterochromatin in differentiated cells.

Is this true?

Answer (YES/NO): YES